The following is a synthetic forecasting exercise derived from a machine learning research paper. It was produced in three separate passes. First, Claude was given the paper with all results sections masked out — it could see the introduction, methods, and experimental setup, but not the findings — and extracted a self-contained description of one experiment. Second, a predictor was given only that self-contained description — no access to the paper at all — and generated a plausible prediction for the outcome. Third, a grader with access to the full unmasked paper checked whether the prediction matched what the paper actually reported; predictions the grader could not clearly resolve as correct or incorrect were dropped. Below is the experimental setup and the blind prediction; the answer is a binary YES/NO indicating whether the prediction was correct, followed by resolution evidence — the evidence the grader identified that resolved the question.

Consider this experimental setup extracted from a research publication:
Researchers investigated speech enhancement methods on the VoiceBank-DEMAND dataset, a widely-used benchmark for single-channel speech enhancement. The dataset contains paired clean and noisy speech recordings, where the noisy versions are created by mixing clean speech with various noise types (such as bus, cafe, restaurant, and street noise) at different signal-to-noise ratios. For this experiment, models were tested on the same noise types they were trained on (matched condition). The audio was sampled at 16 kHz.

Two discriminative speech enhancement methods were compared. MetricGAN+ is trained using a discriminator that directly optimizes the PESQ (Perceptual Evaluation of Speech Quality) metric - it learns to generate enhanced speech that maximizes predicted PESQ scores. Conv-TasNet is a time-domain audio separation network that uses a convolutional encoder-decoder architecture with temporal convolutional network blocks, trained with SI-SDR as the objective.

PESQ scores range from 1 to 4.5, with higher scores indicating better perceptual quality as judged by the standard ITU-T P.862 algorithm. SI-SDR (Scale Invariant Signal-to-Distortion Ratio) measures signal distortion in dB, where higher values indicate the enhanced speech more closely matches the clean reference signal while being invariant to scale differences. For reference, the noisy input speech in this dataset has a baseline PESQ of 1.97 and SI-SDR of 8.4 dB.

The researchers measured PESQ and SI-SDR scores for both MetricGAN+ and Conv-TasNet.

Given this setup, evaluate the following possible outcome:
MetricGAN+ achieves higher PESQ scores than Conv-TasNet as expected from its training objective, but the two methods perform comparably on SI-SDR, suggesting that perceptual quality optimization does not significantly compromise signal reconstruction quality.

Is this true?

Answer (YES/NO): NO